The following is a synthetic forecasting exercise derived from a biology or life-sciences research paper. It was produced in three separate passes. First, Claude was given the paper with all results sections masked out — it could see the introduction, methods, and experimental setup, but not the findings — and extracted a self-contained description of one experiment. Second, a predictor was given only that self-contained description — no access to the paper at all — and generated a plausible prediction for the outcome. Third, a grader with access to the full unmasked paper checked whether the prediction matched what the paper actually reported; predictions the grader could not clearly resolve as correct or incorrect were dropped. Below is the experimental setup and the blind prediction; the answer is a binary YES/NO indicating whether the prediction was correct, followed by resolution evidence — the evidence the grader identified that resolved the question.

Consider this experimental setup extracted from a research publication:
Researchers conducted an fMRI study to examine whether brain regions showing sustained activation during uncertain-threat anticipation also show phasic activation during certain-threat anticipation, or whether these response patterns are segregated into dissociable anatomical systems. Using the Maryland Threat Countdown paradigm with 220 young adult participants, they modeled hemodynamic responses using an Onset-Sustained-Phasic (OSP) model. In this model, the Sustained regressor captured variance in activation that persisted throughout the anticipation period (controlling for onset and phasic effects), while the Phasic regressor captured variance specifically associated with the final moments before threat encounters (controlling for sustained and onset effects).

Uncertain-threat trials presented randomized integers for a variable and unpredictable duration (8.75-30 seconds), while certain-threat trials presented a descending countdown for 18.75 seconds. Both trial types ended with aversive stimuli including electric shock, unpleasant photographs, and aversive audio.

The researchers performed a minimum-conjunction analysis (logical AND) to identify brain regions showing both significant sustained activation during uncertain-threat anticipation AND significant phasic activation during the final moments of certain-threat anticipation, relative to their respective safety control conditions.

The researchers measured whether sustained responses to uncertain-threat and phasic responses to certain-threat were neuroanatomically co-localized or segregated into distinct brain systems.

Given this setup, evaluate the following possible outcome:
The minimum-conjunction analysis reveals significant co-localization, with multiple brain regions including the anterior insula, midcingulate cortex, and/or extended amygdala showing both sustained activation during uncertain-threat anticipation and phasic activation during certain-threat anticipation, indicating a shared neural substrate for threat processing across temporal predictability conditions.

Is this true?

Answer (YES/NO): YES